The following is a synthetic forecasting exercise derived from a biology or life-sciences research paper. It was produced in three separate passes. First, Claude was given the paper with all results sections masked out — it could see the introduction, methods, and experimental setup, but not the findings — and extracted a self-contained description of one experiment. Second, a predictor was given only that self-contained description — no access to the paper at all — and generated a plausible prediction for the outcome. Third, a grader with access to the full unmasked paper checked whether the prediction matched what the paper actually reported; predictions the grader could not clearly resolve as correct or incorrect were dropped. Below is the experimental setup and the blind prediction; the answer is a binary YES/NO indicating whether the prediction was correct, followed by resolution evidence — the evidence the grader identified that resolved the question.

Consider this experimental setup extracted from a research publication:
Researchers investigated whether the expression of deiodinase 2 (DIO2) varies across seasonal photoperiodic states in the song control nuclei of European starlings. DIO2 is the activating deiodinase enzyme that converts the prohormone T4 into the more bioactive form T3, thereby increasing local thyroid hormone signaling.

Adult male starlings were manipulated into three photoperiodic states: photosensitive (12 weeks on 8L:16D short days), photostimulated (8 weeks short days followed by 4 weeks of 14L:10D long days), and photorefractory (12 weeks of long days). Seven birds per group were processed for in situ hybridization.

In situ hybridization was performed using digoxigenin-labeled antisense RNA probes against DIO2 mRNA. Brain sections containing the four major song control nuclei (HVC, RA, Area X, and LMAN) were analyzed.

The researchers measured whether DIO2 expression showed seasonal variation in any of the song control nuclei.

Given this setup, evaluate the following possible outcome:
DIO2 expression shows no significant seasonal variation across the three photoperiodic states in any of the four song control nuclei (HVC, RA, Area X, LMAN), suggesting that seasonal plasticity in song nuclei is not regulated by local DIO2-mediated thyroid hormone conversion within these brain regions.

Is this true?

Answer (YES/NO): NO